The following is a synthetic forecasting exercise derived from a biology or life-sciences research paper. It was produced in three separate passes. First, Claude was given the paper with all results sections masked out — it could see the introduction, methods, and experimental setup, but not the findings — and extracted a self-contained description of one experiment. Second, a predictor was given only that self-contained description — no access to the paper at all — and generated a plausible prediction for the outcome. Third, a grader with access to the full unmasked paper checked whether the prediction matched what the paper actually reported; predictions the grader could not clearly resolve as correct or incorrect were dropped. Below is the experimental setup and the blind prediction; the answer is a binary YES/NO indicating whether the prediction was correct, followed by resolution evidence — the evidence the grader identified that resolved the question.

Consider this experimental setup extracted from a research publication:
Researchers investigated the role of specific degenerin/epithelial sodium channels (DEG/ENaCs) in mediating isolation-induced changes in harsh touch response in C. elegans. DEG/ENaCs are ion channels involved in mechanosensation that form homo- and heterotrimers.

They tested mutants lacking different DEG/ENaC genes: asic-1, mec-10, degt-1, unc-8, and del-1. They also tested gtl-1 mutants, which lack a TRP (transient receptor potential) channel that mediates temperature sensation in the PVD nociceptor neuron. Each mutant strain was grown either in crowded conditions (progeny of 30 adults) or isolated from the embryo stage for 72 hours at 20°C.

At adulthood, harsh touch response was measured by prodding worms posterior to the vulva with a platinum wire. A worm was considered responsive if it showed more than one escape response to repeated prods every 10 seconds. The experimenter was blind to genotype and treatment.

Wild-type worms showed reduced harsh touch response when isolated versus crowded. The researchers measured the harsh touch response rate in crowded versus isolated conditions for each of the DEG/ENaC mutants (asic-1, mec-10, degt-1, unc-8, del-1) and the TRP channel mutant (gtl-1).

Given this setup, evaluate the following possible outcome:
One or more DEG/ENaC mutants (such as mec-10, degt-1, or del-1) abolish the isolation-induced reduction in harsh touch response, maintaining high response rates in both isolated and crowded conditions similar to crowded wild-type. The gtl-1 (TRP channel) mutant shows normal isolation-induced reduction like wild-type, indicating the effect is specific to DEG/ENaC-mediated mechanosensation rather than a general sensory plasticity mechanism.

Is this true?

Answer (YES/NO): NO